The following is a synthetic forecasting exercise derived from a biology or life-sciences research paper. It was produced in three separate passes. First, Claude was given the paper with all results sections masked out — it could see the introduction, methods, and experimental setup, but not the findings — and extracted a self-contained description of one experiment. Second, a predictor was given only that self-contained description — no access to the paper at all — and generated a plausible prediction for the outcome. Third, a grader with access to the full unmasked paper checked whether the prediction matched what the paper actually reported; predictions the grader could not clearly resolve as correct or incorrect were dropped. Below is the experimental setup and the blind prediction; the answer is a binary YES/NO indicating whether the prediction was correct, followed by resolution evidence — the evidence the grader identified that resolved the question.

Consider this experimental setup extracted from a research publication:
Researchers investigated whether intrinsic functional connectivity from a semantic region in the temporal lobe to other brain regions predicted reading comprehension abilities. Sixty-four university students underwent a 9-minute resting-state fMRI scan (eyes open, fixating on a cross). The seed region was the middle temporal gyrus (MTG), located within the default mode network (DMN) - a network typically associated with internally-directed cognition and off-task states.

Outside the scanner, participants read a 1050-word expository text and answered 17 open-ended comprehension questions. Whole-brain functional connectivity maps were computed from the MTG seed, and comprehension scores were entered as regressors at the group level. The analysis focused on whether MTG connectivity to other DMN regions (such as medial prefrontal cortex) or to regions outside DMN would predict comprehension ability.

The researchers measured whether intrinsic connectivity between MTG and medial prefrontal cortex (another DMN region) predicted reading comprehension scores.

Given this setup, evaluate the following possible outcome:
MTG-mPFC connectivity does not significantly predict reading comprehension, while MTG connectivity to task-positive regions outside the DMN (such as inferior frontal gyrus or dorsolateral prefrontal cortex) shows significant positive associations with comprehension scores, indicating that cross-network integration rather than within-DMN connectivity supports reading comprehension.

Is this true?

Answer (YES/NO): NO